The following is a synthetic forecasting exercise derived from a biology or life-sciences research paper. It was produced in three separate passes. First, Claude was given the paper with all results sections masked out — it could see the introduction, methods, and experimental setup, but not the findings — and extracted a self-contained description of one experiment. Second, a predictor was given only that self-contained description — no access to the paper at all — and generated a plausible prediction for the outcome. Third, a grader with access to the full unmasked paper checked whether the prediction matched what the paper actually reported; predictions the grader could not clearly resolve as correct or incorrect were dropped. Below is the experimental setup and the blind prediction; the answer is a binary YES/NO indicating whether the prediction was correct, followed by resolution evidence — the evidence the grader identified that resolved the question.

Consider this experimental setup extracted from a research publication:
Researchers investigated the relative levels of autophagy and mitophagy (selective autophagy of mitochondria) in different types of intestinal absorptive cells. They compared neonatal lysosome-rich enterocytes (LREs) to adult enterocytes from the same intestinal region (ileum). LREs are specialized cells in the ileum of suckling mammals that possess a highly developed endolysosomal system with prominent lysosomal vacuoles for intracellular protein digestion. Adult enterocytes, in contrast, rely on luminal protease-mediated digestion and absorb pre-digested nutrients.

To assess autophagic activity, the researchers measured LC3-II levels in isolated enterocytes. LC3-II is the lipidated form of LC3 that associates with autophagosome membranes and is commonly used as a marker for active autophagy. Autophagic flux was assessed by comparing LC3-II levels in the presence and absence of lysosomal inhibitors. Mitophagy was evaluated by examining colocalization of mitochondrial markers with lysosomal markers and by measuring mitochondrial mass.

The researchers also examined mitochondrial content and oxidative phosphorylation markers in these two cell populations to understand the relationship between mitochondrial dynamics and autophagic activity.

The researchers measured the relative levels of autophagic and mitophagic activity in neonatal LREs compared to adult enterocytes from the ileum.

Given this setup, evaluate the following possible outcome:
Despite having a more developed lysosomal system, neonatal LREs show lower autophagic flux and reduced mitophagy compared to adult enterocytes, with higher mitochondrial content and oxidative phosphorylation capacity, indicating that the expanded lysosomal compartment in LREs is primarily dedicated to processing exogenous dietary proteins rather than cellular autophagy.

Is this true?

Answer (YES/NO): NO